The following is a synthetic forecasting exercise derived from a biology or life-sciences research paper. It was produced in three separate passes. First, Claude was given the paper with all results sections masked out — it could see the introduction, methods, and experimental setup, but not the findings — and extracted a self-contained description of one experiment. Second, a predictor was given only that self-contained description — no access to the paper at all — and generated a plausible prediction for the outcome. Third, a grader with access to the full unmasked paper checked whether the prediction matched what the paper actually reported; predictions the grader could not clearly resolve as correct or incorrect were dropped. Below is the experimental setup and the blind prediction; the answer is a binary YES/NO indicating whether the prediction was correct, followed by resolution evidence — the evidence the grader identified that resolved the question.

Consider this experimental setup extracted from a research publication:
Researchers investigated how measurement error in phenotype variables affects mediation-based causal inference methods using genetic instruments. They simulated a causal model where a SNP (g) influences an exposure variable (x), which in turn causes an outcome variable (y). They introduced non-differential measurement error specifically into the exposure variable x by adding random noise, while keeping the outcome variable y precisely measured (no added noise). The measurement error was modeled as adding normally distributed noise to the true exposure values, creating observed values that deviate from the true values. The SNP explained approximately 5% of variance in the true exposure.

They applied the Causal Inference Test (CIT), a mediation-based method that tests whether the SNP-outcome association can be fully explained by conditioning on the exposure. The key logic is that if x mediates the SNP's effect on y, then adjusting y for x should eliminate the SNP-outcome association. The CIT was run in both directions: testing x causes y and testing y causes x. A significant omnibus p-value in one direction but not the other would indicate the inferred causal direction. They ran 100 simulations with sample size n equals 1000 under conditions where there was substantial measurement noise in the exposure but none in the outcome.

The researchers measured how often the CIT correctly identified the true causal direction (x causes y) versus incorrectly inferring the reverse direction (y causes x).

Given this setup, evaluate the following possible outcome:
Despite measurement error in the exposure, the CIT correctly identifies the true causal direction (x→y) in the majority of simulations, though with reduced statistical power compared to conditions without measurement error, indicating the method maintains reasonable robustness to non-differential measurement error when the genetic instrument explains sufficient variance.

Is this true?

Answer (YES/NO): NO